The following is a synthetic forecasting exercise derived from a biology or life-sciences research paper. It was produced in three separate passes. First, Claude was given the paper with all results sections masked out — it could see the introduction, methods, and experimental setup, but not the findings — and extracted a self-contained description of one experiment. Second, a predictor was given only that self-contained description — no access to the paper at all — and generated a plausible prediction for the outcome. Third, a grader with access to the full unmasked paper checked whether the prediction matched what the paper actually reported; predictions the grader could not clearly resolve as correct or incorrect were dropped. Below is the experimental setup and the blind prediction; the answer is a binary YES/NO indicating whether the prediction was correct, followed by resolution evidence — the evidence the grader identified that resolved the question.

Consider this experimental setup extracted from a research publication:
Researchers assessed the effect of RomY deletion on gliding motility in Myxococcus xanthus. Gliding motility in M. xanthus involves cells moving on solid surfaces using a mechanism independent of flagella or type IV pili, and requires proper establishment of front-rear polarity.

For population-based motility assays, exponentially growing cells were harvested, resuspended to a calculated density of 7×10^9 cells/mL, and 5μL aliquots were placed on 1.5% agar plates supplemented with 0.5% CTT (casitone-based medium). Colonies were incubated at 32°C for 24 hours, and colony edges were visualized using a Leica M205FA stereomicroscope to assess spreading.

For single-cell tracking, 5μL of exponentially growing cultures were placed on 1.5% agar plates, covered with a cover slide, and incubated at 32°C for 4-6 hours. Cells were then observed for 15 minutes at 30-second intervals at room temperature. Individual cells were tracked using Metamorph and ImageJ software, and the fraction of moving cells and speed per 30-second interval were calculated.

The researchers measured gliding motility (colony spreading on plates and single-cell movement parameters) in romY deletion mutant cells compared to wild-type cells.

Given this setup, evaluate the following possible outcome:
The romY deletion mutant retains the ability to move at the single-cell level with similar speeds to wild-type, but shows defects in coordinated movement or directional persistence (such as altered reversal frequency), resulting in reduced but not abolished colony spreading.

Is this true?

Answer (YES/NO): YES